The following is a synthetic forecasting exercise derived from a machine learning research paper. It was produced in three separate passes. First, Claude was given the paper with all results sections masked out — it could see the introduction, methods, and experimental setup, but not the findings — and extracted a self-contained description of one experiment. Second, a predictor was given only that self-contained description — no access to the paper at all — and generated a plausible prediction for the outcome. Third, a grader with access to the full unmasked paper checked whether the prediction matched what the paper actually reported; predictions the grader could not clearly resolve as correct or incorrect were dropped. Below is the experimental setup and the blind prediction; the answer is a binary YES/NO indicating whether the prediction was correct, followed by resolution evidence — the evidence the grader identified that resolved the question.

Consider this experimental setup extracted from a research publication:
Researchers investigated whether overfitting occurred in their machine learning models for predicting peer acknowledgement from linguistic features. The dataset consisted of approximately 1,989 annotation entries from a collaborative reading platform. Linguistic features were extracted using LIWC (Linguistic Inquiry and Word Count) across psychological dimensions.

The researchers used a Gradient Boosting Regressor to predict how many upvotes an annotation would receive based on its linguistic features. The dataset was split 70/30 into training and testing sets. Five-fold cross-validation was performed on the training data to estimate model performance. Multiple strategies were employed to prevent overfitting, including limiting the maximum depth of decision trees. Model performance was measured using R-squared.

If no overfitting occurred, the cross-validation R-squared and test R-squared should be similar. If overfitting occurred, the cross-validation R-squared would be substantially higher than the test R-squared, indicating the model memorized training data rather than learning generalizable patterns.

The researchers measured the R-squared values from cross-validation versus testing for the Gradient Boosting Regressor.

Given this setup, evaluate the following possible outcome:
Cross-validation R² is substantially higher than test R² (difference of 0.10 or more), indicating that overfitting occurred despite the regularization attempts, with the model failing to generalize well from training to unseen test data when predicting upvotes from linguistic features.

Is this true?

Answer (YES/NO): NO